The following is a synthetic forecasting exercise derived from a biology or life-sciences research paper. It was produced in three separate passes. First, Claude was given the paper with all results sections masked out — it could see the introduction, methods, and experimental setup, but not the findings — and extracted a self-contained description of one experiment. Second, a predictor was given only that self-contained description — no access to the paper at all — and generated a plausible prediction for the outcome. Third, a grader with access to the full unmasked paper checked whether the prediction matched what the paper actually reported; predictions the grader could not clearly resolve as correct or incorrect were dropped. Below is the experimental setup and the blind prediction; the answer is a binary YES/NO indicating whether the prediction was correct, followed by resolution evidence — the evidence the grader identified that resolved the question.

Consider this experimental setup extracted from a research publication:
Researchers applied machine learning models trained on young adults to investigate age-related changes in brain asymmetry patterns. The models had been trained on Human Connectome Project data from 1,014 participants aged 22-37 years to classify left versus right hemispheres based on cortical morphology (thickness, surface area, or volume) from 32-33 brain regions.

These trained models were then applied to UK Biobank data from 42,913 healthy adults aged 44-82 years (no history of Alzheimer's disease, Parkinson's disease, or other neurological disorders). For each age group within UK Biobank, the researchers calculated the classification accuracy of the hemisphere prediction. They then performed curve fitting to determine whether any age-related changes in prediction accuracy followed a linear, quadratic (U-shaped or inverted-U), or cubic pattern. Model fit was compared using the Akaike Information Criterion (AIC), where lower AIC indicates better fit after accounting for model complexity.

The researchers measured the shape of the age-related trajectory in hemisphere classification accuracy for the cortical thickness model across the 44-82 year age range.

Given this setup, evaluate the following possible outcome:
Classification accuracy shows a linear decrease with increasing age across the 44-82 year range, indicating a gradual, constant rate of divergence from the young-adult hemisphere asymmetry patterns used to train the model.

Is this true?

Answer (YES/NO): NO